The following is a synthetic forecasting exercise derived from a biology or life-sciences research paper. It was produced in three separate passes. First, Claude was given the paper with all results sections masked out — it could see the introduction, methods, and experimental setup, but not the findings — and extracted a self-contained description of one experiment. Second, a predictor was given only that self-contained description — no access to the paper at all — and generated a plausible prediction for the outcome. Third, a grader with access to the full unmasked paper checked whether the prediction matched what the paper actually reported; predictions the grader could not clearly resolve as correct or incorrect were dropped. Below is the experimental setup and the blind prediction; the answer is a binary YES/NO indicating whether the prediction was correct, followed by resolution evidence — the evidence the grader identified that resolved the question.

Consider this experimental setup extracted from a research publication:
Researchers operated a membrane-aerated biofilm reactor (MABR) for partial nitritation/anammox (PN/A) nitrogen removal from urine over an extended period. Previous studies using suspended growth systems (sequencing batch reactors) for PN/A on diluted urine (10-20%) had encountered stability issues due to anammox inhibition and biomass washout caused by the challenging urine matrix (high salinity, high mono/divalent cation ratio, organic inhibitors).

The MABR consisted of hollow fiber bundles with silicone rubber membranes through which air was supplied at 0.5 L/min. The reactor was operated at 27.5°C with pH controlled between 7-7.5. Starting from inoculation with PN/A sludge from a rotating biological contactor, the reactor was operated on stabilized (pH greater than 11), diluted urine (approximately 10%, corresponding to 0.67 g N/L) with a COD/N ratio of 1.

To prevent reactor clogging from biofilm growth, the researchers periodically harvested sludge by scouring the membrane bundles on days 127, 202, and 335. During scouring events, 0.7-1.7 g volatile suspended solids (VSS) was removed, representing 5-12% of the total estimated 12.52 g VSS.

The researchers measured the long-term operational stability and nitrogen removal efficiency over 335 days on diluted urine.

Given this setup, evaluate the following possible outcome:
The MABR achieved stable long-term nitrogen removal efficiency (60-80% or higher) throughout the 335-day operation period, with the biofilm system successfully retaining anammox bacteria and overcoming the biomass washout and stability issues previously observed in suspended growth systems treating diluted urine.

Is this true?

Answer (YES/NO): YES